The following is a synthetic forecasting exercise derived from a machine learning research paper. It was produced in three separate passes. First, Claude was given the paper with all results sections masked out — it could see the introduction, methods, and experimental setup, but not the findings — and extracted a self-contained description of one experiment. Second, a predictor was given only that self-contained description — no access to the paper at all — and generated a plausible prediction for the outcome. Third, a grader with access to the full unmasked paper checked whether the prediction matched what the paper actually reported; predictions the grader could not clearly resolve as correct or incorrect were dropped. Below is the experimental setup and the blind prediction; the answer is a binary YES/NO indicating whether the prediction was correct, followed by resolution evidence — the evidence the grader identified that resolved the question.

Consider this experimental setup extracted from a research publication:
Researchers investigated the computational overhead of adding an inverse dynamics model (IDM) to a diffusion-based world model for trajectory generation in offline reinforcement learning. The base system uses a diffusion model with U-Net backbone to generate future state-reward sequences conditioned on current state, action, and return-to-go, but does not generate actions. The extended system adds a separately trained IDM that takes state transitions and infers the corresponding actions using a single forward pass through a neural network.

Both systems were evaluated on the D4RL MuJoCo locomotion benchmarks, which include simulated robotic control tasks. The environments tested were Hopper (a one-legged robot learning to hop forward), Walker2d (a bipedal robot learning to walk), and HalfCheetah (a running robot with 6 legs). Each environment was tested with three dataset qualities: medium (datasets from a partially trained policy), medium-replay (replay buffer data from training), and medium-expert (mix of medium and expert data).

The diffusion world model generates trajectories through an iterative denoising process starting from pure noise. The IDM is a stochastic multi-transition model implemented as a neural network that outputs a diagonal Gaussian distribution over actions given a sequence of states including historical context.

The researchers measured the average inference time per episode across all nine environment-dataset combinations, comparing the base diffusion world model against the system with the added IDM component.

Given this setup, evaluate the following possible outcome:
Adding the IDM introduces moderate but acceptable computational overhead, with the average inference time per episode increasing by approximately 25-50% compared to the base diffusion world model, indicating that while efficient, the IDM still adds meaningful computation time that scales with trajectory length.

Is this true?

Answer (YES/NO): NO